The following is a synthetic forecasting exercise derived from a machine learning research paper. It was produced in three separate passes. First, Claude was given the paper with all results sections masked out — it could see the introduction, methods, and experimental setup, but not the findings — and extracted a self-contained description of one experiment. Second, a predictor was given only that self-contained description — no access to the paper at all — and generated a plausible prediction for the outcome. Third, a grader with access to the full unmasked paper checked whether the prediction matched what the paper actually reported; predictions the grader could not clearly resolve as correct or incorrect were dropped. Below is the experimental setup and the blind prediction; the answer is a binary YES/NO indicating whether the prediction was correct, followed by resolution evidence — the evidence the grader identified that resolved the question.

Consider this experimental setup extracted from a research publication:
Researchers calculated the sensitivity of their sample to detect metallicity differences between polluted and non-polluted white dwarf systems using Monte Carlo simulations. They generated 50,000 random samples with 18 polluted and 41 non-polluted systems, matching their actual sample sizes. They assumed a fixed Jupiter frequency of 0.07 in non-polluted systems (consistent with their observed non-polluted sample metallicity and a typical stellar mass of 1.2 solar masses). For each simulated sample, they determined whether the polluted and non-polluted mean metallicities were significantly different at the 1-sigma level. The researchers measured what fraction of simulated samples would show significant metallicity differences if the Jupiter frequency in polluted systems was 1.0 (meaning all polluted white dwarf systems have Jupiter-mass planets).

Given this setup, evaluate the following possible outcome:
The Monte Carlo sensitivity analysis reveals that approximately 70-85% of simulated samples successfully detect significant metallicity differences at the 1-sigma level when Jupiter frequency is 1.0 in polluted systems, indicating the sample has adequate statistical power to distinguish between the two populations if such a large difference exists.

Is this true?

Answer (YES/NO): NO